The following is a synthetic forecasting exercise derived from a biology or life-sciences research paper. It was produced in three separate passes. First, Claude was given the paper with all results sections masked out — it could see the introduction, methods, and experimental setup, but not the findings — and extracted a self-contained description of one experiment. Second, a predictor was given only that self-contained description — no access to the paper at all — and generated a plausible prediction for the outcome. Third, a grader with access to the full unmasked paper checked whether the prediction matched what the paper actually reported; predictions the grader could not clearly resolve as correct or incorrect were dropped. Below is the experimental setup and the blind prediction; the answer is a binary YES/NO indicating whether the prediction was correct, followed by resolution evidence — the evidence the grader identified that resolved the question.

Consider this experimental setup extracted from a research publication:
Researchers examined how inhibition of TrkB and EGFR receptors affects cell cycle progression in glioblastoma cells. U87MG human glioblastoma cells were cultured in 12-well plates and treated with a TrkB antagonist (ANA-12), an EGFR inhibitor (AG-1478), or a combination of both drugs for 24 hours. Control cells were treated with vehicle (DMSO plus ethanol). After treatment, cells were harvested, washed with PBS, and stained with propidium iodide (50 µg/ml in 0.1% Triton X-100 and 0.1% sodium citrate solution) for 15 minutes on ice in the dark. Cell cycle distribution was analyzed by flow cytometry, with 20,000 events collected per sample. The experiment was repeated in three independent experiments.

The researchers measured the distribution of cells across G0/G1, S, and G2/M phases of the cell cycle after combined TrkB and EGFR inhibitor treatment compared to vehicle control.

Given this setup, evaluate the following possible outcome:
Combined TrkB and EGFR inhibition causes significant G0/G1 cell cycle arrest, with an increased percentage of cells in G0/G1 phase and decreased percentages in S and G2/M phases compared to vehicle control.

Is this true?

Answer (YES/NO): NO